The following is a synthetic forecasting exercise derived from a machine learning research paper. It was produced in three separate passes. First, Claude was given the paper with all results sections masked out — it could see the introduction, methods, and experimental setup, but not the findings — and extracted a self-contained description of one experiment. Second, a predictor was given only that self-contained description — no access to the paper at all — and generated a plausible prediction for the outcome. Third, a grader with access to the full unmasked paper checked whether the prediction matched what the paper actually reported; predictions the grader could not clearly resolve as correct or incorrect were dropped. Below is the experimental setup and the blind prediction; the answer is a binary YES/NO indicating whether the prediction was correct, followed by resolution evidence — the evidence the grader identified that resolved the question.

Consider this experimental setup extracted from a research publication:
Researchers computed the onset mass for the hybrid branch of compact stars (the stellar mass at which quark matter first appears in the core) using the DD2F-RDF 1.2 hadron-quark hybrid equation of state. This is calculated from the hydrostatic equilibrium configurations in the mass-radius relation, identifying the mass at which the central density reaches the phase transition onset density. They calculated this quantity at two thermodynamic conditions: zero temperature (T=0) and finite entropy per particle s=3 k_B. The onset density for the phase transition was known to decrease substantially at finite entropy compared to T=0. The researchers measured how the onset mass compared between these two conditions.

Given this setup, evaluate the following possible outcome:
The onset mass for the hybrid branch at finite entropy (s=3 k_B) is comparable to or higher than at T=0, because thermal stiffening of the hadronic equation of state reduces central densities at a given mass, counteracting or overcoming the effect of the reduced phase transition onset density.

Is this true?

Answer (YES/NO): YES